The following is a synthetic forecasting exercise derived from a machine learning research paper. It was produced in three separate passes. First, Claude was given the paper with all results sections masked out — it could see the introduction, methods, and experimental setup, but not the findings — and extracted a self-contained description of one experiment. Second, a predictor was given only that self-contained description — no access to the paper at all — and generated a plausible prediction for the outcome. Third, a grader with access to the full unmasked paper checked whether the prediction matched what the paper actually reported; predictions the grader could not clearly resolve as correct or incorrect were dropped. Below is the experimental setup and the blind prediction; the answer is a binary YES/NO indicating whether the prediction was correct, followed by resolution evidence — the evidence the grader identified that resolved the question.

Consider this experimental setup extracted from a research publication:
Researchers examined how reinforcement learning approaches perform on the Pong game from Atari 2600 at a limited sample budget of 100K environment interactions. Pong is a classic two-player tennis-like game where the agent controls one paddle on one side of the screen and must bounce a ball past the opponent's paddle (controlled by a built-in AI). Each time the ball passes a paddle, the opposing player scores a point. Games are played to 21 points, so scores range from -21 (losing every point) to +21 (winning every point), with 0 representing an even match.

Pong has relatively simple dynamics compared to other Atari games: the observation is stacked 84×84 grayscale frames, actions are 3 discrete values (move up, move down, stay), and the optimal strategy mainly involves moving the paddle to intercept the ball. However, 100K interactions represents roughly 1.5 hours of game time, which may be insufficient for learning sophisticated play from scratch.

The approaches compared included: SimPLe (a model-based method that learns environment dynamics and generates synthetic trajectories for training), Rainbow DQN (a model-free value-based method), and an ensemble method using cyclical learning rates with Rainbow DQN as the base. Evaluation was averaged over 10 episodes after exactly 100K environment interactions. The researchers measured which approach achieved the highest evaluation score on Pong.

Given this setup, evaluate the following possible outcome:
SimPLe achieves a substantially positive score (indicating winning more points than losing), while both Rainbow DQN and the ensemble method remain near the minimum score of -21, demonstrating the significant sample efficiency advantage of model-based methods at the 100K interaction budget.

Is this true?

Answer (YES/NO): NO